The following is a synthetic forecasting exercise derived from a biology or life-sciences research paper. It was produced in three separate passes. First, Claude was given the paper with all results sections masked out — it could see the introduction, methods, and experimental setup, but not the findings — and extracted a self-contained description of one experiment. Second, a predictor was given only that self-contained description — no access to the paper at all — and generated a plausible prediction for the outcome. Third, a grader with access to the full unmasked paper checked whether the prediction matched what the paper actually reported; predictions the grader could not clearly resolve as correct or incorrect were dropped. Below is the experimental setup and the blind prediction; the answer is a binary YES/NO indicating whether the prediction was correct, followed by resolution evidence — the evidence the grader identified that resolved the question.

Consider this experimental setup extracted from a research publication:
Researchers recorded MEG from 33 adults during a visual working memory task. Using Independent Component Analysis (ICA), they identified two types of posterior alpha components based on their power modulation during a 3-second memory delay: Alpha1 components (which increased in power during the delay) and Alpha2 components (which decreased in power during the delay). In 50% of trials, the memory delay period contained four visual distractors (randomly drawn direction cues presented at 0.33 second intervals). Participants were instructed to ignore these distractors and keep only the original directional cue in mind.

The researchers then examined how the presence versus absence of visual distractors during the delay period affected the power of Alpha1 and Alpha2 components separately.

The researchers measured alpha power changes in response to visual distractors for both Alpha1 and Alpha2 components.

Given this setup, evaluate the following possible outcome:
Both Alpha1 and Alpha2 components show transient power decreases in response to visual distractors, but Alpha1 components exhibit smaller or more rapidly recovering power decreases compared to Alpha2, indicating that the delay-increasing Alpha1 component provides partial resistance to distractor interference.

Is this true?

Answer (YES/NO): NO